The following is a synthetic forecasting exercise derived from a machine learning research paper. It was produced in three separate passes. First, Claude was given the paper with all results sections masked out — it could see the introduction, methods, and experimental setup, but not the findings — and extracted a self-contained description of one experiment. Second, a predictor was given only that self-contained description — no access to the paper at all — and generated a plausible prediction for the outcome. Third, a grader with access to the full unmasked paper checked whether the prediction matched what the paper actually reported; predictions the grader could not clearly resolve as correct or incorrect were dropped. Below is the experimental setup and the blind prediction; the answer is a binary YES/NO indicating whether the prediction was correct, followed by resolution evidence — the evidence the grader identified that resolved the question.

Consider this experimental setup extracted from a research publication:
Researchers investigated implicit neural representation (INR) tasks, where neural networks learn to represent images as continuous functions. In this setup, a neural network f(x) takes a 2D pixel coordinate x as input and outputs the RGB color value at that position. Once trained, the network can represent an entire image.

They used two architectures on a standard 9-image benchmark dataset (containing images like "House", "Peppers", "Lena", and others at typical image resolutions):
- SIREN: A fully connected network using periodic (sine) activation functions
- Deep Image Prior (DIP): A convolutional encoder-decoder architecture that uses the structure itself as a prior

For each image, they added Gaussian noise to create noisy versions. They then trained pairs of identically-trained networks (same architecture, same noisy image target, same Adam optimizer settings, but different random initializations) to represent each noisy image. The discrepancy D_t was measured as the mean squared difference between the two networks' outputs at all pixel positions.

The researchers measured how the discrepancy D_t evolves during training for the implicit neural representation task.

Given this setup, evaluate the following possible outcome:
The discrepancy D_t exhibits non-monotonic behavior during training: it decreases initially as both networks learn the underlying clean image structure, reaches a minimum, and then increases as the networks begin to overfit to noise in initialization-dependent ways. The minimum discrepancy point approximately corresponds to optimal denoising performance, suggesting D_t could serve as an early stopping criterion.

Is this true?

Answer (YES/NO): NO